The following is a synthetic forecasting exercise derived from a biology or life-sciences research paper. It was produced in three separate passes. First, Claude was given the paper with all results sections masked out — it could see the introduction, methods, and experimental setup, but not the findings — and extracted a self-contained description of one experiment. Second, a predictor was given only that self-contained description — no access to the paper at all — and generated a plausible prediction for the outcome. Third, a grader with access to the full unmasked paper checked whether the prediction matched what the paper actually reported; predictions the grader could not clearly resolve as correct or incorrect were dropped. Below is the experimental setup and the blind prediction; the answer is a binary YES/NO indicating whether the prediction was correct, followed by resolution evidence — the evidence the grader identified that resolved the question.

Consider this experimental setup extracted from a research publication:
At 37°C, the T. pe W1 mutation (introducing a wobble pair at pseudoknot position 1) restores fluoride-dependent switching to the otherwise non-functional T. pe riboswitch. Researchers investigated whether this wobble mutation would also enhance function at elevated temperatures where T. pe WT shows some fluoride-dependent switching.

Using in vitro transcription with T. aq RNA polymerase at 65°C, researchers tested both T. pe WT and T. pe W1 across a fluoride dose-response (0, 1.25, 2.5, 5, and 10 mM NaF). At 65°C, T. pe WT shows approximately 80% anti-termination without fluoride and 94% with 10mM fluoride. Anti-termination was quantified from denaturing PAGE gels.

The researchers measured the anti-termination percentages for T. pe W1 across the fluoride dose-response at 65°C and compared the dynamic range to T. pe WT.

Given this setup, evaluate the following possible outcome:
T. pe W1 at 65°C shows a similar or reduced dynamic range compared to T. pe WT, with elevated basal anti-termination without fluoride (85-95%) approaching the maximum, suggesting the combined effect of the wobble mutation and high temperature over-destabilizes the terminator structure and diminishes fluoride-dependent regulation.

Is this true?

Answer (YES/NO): NO